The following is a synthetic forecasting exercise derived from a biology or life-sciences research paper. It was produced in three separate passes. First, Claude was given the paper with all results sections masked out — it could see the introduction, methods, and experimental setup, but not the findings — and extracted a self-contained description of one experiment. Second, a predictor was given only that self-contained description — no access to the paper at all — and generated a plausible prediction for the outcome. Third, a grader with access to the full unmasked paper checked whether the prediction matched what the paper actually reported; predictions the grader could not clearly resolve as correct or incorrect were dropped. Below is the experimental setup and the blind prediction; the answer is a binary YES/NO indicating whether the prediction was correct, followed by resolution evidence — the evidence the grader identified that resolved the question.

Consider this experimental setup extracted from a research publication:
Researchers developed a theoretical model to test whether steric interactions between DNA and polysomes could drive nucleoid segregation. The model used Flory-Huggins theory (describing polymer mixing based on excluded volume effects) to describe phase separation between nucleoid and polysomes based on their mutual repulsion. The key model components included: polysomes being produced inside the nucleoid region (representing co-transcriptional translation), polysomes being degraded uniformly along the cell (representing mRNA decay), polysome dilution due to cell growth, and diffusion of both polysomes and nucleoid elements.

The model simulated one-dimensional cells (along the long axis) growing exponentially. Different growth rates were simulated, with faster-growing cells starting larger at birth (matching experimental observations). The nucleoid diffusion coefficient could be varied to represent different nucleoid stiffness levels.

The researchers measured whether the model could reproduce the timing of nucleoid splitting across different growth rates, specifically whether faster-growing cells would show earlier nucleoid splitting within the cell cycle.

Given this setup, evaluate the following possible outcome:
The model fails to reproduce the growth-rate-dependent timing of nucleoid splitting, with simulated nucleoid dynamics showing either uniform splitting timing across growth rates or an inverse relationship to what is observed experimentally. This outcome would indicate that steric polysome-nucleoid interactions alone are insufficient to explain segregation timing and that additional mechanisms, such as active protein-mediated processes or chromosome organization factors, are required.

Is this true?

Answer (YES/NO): NO